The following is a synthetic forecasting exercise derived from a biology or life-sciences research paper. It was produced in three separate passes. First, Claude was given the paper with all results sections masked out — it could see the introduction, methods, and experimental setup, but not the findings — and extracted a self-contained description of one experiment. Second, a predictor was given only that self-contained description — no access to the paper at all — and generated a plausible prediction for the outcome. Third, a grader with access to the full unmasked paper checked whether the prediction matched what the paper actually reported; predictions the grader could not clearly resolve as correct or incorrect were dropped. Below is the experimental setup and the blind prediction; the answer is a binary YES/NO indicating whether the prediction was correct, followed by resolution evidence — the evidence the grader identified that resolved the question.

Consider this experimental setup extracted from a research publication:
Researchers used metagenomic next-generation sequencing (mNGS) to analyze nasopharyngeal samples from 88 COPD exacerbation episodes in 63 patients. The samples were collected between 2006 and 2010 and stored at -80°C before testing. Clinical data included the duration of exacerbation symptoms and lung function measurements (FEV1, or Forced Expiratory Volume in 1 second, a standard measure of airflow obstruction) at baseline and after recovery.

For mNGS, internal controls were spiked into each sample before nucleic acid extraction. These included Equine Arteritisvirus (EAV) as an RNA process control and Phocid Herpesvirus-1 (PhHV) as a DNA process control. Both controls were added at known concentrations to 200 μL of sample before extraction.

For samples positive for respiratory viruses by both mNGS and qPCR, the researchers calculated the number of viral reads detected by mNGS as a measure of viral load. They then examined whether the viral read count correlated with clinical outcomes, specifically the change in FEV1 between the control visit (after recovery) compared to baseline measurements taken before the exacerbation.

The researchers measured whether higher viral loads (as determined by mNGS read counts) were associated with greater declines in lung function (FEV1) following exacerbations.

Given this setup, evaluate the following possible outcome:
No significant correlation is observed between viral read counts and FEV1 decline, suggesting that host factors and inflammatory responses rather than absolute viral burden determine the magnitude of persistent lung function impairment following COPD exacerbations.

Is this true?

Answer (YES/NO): YES